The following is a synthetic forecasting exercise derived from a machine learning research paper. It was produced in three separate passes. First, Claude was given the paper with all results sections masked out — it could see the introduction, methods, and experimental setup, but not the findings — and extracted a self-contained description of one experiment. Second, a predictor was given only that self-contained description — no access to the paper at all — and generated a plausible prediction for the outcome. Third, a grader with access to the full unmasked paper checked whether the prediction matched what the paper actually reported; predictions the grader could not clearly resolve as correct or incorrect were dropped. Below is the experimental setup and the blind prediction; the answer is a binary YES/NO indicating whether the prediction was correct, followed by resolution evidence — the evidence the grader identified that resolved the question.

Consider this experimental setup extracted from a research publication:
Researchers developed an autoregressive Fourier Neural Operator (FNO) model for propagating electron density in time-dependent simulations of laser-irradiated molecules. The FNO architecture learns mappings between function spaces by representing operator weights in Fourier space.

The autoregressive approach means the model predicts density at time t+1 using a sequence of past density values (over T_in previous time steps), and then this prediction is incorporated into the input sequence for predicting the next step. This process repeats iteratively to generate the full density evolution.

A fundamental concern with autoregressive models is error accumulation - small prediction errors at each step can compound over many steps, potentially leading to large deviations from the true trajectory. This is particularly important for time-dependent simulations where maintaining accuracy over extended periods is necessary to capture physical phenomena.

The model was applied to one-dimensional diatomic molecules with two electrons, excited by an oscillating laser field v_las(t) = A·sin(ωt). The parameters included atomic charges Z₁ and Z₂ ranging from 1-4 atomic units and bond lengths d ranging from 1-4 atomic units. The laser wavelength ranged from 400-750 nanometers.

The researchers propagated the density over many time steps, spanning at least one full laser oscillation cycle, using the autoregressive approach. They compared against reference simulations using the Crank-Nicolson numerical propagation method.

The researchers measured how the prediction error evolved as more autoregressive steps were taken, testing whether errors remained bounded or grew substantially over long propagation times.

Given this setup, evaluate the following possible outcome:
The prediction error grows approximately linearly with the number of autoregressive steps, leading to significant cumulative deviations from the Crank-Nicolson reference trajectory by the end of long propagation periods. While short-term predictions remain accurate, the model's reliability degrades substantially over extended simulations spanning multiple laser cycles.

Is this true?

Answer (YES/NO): NO